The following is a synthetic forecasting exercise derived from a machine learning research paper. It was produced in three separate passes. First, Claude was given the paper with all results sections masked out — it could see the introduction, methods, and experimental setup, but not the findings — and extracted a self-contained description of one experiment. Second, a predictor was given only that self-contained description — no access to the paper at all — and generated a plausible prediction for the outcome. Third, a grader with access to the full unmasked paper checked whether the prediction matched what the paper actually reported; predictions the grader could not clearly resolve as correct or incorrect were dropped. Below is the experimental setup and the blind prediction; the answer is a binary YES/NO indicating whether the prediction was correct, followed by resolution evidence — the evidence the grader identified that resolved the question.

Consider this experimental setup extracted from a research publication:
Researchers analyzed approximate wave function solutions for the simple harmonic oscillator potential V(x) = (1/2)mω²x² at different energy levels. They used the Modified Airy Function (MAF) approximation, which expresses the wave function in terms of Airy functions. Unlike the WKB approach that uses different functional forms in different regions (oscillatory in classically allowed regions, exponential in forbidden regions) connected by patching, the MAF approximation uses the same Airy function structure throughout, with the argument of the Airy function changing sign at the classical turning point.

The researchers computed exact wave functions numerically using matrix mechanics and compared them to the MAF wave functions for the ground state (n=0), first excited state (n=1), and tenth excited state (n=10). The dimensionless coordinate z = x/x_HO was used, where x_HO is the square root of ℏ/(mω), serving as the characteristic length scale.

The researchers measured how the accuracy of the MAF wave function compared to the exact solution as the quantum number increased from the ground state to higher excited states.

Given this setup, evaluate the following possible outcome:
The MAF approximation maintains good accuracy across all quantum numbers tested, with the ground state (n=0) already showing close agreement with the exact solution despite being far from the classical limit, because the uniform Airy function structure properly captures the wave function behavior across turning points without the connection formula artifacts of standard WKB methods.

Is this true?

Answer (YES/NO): YES